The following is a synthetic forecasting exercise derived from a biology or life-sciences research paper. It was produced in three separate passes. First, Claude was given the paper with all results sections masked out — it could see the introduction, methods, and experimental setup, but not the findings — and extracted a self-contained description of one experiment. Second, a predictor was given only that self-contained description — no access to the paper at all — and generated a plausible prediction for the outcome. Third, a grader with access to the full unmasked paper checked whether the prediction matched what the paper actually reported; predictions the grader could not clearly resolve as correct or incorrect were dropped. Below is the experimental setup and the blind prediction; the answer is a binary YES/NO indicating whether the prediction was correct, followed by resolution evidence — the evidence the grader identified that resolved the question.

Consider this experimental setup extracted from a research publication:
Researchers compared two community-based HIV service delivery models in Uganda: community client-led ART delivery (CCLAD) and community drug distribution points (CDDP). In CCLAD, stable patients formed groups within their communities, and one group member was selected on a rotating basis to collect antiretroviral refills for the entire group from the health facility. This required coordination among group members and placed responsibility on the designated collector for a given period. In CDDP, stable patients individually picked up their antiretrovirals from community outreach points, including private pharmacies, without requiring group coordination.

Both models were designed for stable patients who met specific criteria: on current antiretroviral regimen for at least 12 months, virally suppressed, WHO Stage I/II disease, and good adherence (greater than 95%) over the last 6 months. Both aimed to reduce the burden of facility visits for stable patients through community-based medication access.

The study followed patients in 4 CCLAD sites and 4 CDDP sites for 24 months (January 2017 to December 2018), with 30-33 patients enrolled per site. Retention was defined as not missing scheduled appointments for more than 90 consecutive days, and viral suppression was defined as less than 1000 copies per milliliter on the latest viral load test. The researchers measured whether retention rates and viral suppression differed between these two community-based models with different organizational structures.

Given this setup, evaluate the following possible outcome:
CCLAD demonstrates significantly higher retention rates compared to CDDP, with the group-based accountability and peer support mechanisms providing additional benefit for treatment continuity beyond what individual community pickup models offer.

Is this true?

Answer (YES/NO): NO